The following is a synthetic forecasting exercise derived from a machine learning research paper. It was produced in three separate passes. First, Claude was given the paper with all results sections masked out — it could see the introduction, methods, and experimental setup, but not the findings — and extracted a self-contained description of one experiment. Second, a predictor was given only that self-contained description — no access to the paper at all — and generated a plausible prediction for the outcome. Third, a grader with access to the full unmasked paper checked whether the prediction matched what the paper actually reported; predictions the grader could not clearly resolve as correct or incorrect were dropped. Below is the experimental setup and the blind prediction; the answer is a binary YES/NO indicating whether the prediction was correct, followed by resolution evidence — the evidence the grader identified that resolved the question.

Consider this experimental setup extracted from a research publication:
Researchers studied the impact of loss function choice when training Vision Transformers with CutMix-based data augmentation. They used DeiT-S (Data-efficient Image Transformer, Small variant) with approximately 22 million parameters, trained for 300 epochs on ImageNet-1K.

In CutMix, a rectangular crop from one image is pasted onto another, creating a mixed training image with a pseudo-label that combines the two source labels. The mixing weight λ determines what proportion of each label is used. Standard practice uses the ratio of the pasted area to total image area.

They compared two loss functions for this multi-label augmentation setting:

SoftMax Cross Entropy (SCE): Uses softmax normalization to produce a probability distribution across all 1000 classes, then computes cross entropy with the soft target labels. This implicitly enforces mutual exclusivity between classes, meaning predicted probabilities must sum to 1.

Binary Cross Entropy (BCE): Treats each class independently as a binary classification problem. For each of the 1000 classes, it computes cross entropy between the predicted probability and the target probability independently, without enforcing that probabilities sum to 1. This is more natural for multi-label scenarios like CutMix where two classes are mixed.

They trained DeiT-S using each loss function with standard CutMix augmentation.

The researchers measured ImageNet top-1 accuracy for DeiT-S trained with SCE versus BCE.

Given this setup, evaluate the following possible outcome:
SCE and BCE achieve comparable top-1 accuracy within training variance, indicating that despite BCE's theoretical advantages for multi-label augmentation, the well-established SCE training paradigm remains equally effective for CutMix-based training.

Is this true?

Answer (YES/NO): NO